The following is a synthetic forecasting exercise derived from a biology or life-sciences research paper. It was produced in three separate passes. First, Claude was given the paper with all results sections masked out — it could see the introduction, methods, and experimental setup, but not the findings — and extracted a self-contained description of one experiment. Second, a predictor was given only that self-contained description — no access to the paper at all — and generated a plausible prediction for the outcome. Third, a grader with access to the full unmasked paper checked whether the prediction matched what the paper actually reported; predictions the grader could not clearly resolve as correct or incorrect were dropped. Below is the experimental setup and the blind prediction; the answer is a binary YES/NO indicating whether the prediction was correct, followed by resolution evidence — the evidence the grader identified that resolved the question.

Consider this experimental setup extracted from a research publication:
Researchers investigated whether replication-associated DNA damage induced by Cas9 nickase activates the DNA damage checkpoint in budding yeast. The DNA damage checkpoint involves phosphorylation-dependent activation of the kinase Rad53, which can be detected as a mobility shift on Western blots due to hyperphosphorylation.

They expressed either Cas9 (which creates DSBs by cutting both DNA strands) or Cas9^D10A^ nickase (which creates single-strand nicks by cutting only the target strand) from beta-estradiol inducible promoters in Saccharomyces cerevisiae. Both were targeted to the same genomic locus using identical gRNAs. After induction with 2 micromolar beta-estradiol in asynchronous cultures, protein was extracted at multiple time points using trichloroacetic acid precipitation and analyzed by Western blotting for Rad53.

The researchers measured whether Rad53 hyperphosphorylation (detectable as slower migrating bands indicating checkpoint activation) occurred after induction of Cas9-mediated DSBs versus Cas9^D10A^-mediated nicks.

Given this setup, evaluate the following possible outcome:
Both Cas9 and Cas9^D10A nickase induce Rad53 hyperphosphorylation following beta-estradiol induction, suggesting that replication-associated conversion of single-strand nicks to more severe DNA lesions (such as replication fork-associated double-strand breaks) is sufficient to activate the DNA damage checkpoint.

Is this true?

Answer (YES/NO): NO